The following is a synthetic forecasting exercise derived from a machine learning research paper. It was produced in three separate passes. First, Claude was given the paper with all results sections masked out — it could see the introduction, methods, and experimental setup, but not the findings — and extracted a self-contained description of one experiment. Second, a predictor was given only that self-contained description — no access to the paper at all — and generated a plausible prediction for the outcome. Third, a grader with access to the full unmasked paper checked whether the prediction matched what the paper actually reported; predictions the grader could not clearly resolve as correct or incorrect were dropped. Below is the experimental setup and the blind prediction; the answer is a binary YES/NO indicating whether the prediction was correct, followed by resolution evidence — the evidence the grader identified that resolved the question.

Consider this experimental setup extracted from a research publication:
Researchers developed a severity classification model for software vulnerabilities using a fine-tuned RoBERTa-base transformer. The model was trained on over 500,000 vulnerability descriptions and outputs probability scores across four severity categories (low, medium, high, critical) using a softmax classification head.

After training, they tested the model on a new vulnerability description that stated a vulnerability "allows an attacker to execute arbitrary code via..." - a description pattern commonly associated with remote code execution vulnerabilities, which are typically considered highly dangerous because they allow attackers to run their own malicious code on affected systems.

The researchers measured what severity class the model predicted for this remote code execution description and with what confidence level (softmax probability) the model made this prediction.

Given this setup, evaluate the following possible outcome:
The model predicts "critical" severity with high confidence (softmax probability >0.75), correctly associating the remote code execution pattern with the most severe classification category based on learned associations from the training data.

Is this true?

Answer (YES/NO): YES